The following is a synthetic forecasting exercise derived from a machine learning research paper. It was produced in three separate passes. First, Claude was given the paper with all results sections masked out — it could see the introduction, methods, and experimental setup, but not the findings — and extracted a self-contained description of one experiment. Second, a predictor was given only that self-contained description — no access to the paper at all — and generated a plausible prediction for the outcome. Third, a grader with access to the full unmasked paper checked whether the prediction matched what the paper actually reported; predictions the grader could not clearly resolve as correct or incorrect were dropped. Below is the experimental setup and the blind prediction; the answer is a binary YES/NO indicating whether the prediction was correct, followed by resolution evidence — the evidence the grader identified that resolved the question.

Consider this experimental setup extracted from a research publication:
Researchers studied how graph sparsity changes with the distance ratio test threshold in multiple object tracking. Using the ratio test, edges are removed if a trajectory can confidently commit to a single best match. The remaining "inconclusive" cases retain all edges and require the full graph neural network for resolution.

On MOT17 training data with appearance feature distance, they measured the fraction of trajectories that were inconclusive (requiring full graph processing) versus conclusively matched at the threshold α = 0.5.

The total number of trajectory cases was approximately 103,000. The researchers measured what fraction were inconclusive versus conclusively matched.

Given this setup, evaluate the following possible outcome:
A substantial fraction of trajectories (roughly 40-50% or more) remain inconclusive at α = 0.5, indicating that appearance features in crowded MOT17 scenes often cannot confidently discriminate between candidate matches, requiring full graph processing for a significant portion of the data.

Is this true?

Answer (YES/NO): NO